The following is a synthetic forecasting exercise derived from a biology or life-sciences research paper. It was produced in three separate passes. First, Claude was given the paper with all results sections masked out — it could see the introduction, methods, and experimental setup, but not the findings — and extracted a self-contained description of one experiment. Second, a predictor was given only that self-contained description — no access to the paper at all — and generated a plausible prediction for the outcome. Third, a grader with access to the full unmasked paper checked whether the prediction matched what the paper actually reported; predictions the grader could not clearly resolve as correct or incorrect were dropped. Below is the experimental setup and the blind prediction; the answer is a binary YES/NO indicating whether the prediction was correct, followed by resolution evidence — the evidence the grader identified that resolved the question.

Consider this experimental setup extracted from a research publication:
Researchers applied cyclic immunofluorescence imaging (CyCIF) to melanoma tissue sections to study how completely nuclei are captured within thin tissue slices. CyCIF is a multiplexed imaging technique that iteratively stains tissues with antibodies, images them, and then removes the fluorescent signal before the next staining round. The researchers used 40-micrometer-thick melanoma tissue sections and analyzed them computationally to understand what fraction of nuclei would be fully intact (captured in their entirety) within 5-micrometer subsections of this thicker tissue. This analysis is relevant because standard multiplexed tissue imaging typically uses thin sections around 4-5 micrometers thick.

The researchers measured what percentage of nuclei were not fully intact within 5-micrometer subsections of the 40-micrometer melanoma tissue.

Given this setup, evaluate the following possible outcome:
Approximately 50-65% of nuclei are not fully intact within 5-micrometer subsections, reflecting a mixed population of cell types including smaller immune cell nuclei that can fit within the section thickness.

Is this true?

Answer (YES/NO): NO